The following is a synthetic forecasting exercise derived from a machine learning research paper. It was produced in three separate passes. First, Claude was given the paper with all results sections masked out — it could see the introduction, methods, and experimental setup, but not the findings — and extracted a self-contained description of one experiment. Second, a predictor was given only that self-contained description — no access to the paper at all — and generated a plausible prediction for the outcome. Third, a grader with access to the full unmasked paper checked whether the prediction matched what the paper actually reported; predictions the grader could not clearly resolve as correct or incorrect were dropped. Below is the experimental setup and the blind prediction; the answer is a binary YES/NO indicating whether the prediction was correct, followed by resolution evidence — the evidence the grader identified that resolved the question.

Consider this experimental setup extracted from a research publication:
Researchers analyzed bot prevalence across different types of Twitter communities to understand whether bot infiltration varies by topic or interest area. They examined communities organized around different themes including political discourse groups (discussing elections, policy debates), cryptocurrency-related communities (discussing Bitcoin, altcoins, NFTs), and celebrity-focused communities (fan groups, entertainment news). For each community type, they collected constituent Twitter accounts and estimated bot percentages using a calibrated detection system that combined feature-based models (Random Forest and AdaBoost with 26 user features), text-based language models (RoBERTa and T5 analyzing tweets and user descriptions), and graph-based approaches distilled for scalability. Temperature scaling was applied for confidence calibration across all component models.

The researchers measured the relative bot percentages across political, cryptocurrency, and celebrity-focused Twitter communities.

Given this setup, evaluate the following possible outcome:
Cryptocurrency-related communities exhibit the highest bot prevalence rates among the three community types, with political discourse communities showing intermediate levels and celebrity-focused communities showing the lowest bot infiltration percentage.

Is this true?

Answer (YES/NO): YES